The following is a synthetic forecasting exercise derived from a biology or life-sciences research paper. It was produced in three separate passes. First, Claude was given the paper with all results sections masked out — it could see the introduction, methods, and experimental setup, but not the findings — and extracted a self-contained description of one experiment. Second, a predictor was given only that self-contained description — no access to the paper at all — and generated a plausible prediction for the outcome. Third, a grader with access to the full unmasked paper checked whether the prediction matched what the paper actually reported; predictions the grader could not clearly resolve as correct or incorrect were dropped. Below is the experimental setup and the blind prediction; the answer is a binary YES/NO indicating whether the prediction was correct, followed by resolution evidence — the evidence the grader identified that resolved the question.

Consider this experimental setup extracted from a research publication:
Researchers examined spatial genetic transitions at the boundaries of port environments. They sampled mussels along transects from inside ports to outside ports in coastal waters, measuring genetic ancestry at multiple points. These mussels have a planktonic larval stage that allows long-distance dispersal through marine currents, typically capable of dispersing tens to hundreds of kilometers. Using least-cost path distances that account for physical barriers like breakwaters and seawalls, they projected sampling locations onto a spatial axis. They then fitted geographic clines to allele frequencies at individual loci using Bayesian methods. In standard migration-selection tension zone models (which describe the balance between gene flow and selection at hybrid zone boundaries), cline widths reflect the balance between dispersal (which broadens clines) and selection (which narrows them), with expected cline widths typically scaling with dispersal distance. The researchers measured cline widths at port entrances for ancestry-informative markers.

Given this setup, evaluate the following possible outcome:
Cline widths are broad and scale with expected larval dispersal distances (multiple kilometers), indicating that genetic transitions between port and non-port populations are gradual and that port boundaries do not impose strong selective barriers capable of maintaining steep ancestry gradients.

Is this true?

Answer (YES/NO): NO